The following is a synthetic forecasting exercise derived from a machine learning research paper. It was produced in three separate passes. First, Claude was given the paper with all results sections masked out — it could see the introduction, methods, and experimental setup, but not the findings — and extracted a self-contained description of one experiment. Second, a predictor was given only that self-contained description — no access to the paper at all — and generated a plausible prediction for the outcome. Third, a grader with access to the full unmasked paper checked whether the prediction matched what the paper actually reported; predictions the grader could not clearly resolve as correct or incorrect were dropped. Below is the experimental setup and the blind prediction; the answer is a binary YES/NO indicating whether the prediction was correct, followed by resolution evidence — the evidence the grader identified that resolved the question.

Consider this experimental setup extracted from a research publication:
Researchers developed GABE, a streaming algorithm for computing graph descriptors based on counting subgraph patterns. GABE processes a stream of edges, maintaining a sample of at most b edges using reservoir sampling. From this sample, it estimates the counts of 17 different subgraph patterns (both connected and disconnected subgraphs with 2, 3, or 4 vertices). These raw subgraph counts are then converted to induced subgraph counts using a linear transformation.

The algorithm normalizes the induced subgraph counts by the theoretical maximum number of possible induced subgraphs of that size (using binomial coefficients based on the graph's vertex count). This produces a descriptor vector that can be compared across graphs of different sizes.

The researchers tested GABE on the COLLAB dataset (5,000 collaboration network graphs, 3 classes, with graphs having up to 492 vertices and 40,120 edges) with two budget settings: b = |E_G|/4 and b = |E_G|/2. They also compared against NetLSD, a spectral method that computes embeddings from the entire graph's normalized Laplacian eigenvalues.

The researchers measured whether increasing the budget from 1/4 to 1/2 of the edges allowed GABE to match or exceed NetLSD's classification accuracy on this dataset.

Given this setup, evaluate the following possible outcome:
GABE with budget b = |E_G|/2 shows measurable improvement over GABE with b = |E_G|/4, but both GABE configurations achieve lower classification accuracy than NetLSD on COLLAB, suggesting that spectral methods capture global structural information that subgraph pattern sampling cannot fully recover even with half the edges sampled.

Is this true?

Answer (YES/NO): YES